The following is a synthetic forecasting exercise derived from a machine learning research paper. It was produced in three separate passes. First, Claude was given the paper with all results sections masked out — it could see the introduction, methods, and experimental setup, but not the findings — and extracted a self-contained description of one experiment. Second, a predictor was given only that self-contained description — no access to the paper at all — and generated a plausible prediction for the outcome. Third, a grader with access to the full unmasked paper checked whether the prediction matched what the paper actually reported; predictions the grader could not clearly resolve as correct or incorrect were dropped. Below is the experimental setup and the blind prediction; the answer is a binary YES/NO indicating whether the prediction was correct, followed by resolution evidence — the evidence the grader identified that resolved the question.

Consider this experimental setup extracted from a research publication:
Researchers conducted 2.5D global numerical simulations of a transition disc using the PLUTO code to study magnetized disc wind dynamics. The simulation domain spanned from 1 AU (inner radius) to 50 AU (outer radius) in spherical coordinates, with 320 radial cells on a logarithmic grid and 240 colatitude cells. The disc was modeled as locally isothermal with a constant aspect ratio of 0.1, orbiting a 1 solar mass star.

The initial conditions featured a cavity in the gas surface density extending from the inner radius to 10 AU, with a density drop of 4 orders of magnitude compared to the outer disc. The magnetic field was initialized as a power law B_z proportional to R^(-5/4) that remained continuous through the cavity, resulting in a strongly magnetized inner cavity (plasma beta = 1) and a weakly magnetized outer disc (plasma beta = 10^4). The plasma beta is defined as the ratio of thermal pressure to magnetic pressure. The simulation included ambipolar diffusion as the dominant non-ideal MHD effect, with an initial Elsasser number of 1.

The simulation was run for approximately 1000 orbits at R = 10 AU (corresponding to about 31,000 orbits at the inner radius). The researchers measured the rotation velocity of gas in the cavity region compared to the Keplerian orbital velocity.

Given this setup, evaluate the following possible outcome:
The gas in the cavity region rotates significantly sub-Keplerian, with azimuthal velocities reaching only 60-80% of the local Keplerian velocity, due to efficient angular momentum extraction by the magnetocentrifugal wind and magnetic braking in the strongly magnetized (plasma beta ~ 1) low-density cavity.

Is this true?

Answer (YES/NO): YES